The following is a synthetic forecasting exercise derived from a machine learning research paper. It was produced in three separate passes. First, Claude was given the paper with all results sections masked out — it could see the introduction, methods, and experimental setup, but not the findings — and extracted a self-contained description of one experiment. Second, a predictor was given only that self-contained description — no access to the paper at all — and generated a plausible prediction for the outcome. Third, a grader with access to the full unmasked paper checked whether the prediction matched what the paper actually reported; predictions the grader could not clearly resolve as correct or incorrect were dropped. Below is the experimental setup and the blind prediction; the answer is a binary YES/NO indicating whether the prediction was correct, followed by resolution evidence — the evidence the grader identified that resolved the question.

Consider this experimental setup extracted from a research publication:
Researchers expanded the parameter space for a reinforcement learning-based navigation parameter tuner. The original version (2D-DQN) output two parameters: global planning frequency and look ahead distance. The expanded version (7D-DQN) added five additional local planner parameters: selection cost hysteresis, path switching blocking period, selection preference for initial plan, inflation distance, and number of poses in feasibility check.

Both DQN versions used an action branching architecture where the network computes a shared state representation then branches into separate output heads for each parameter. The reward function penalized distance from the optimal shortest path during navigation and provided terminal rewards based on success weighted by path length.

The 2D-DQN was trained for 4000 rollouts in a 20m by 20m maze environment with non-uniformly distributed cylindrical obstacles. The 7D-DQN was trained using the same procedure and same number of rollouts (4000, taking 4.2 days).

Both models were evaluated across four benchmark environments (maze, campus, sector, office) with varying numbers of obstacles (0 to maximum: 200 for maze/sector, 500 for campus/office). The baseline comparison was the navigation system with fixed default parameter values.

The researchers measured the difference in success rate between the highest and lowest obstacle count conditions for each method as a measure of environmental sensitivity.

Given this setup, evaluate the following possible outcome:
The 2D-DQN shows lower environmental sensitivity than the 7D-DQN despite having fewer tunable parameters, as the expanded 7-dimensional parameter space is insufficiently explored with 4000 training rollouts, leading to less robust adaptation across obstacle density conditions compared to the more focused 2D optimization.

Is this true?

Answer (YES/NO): NO